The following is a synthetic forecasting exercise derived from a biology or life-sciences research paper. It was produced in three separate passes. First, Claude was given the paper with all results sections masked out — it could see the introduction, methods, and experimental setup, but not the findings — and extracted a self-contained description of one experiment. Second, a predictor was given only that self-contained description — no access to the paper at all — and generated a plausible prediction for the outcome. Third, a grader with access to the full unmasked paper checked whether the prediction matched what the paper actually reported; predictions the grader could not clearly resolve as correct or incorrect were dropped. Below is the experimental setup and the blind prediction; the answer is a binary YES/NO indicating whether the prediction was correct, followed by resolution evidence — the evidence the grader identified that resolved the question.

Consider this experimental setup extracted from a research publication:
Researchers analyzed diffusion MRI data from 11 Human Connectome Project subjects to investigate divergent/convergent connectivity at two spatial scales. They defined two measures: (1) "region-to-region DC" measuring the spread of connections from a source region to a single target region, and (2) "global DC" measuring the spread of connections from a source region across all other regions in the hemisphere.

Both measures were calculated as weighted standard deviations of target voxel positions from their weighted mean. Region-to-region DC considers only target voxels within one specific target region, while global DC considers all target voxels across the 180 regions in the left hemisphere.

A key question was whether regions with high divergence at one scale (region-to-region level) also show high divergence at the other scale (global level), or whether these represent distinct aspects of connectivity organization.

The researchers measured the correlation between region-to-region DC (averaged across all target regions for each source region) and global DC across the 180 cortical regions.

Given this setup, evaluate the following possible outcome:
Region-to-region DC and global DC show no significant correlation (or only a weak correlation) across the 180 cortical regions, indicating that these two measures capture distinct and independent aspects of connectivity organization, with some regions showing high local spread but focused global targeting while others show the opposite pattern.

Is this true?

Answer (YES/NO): NO